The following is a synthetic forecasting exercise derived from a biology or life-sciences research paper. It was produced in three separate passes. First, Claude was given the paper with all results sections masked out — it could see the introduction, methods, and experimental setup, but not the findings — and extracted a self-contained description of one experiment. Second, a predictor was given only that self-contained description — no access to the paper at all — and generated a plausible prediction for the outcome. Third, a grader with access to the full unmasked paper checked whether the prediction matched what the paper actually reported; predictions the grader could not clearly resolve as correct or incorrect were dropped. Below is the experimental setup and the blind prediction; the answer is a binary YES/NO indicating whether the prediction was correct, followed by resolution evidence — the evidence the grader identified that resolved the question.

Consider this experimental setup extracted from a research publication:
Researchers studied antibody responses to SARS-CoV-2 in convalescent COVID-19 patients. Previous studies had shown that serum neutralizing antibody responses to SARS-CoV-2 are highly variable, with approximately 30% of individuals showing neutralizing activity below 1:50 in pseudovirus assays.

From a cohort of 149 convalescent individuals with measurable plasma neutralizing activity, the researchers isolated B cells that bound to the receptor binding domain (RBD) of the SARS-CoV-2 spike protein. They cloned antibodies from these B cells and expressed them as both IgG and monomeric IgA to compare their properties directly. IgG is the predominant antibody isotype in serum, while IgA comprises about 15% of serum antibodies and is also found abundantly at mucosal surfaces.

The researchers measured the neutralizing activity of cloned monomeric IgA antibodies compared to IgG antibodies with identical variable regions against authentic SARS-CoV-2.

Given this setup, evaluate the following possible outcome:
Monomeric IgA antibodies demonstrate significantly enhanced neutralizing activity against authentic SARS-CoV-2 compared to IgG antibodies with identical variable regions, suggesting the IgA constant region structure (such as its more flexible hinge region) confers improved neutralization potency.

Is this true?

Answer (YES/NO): NO